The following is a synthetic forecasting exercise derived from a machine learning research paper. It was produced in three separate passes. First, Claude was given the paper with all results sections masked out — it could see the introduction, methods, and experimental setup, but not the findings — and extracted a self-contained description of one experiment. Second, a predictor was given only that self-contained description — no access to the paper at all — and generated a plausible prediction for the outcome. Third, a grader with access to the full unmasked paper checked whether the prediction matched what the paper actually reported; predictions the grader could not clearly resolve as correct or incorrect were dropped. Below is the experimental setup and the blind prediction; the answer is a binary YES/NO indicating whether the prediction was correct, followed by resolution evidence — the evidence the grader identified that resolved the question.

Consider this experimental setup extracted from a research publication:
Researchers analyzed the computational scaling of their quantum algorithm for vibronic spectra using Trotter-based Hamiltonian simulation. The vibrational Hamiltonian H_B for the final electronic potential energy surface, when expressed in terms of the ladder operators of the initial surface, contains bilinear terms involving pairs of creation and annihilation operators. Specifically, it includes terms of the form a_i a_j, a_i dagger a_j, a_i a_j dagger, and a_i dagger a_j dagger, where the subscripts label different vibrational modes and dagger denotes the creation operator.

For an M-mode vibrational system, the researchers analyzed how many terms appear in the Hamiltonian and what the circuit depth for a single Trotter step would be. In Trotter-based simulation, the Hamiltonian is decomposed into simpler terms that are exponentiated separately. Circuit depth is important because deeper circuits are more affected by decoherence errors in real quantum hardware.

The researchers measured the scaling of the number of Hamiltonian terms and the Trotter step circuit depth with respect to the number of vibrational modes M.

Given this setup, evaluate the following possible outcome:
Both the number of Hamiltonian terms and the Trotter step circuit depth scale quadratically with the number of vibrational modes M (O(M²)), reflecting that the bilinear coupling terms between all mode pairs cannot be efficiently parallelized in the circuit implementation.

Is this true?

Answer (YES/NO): NO